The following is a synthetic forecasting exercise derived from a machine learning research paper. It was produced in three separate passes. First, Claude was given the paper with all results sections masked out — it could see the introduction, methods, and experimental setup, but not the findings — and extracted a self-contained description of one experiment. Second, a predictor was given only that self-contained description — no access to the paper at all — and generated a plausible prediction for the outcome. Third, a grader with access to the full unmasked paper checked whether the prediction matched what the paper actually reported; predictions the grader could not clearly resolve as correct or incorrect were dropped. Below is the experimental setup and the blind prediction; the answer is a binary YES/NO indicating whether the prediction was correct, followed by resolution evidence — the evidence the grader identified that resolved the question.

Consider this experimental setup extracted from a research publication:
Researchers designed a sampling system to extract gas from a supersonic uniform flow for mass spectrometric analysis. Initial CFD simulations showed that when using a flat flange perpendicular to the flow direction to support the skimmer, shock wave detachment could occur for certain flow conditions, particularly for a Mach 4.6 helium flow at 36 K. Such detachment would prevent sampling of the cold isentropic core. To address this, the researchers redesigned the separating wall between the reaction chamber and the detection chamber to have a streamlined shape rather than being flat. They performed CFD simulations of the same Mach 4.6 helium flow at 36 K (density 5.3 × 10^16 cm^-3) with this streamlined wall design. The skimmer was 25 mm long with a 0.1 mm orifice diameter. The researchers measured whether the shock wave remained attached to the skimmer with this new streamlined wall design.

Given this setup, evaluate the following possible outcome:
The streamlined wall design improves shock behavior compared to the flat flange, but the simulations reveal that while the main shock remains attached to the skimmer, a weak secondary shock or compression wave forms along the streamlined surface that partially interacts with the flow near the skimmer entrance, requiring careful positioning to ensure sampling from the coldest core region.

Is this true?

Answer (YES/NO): NO